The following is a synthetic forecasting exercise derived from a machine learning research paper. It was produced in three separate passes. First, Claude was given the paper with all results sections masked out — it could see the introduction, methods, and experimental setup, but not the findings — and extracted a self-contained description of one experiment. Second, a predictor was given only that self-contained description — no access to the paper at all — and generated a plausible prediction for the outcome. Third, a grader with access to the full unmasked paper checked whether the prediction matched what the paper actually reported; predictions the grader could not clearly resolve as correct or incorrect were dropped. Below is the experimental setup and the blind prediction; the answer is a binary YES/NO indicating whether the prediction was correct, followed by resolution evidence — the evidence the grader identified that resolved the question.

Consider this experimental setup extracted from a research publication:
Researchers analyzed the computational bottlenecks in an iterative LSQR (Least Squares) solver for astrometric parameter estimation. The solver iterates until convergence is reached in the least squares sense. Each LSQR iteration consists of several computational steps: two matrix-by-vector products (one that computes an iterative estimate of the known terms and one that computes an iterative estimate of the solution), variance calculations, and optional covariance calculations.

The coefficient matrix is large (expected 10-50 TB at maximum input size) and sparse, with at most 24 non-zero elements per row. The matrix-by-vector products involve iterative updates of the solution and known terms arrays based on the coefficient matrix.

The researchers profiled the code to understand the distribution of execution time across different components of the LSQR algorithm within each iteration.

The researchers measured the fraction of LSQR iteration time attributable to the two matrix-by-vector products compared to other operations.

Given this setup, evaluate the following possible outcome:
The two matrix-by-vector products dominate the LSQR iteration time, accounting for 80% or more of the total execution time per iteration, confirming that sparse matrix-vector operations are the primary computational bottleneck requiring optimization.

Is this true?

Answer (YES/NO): YES